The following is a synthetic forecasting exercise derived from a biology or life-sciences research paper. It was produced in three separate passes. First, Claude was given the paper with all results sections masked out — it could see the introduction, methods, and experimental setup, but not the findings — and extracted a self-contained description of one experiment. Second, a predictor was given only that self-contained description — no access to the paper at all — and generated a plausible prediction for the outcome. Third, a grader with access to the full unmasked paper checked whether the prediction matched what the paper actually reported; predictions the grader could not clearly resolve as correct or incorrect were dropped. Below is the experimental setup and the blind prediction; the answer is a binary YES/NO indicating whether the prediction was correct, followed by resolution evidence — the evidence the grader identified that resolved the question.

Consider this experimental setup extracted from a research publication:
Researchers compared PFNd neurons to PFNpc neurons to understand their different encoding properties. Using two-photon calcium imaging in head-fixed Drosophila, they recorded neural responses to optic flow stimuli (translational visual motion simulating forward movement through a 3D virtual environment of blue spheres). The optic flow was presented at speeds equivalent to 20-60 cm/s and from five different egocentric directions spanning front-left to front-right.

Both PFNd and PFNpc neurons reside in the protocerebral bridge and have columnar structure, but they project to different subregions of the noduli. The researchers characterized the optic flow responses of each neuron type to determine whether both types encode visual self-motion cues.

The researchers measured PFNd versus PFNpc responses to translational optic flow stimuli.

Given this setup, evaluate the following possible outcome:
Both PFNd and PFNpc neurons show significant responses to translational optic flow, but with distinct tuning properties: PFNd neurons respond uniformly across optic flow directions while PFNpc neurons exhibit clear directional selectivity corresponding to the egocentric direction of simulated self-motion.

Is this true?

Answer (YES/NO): NO